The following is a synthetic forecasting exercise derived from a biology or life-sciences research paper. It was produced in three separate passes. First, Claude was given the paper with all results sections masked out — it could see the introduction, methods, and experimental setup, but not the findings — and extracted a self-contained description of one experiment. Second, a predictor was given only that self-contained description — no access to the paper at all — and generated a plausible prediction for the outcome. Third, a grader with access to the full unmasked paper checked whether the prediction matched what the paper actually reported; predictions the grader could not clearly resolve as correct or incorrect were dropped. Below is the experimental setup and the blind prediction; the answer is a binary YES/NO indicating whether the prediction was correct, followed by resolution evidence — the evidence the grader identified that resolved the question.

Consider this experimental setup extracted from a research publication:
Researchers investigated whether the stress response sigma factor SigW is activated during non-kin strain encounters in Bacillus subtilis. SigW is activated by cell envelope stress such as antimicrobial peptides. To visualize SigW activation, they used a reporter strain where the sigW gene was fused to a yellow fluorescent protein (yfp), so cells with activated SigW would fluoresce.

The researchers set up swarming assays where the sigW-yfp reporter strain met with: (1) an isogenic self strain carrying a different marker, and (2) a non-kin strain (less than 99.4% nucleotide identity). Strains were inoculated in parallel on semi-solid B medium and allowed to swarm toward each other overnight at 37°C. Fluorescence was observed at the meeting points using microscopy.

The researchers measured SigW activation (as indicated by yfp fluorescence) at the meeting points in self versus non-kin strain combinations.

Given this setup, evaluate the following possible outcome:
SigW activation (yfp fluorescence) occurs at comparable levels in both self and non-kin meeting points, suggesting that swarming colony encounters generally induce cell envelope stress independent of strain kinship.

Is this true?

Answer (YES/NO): NO